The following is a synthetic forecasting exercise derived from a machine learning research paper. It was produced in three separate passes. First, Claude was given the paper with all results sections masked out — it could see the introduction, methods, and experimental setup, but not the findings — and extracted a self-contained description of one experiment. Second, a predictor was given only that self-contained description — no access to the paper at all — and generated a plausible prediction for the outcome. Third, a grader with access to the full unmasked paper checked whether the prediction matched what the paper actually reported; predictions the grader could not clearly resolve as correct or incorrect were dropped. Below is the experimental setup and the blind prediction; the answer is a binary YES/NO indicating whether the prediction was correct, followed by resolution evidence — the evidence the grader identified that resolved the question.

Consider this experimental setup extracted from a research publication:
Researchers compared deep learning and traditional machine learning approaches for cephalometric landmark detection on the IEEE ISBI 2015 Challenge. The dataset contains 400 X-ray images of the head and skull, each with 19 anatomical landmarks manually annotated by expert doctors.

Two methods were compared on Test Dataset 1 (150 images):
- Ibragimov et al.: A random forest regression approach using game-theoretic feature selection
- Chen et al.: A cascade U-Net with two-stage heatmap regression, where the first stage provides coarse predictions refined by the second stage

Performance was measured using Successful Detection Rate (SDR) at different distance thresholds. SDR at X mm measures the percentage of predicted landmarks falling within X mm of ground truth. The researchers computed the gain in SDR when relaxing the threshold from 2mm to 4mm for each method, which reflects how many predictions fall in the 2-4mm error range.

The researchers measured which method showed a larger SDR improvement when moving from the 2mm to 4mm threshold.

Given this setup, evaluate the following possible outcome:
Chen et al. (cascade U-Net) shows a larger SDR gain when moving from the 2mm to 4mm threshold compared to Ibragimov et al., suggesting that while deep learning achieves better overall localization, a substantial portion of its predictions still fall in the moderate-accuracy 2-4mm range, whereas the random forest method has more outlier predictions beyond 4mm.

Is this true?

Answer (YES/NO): NO